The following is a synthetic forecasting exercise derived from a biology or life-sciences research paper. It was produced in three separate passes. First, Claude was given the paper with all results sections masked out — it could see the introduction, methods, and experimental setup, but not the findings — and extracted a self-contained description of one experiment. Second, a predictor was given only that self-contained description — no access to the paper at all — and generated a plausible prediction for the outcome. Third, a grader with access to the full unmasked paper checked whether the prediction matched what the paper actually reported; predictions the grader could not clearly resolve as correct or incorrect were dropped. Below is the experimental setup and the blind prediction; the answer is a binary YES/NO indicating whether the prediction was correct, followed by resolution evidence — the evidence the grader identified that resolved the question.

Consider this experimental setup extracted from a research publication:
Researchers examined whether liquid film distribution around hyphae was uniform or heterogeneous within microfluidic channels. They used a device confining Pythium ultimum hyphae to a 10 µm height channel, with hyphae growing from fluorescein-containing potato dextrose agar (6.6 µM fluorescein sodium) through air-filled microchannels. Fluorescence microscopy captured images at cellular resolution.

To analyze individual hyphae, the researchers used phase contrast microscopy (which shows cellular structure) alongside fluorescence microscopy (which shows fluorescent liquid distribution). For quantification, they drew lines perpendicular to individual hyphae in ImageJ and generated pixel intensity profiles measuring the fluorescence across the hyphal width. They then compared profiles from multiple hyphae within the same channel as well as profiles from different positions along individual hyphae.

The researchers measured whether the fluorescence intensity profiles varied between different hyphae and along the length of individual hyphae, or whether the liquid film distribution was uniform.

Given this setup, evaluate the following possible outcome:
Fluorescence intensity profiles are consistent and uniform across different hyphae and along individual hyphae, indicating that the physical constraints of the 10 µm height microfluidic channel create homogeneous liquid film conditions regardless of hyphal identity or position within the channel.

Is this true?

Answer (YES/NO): NO